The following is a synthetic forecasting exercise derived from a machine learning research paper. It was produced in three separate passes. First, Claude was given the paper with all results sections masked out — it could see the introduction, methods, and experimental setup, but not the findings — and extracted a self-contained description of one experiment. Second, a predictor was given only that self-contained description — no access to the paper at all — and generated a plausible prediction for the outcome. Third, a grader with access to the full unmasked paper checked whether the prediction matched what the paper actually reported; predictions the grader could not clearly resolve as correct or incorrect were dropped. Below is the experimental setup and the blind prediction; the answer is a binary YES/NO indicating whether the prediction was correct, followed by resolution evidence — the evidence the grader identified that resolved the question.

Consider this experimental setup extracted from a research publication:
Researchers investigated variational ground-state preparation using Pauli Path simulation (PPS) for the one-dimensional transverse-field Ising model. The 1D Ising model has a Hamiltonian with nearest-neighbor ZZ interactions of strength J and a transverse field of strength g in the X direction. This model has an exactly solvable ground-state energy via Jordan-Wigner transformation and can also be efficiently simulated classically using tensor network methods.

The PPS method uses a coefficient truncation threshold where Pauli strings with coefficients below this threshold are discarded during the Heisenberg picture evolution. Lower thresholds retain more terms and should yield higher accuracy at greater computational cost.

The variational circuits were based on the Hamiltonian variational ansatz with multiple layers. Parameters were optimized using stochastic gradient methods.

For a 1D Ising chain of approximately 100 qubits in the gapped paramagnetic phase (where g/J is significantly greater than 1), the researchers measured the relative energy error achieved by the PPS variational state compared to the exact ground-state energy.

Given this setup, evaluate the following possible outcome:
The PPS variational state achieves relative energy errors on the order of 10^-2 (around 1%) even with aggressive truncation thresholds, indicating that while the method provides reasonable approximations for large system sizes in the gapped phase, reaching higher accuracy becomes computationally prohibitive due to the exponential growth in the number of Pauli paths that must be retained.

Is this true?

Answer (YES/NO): NO